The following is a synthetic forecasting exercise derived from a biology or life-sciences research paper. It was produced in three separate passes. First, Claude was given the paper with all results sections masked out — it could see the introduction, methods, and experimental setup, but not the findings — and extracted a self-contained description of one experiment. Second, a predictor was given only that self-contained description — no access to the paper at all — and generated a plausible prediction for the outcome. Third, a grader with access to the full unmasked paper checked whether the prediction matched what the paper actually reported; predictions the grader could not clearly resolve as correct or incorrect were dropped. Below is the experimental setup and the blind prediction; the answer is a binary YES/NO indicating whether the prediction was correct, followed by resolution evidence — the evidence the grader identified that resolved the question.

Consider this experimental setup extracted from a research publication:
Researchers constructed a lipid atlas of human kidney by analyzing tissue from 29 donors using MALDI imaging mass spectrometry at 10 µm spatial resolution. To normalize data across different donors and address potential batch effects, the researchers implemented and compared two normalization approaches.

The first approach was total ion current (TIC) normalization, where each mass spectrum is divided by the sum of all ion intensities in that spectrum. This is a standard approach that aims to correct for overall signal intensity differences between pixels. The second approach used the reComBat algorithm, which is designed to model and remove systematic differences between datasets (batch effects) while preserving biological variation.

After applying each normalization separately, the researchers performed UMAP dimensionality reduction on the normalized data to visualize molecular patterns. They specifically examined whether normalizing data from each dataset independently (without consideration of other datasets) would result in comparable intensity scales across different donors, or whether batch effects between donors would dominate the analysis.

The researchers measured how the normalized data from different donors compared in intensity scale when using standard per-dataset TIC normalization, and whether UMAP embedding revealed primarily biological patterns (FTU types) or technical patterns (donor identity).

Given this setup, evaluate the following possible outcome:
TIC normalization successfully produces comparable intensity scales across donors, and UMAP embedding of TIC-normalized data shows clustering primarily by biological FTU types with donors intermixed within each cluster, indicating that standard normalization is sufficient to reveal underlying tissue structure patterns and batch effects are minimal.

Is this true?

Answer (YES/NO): NO